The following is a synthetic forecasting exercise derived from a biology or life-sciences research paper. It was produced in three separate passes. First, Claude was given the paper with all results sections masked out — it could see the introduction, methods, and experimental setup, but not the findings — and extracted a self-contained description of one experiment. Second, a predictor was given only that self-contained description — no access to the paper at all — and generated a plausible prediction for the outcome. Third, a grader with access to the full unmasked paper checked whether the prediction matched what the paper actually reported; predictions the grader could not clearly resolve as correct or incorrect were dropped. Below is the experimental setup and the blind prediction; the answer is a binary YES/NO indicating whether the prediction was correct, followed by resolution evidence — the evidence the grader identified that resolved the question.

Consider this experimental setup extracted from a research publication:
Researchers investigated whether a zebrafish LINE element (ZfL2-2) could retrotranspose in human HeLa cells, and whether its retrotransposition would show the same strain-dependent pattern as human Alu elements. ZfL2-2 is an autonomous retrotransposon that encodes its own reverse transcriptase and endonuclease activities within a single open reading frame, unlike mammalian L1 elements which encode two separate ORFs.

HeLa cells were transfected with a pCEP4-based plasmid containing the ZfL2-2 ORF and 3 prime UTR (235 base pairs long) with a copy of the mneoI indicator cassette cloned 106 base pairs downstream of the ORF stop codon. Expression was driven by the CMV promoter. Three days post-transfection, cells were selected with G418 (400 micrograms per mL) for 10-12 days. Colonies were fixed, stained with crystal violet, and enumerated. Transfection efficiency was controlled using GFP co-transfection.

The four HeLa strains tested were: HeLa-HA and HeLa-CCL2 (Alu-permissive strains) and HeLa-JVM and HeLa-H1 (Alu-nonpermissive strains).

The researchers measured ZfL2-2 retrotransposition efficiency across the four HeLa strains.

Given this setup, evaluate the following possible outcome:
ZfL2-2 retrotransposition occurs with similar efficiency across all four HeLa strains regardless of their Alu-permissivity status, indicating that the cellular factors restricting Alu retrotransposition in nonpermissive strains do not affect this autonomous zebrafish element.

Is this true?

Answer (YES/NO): YES